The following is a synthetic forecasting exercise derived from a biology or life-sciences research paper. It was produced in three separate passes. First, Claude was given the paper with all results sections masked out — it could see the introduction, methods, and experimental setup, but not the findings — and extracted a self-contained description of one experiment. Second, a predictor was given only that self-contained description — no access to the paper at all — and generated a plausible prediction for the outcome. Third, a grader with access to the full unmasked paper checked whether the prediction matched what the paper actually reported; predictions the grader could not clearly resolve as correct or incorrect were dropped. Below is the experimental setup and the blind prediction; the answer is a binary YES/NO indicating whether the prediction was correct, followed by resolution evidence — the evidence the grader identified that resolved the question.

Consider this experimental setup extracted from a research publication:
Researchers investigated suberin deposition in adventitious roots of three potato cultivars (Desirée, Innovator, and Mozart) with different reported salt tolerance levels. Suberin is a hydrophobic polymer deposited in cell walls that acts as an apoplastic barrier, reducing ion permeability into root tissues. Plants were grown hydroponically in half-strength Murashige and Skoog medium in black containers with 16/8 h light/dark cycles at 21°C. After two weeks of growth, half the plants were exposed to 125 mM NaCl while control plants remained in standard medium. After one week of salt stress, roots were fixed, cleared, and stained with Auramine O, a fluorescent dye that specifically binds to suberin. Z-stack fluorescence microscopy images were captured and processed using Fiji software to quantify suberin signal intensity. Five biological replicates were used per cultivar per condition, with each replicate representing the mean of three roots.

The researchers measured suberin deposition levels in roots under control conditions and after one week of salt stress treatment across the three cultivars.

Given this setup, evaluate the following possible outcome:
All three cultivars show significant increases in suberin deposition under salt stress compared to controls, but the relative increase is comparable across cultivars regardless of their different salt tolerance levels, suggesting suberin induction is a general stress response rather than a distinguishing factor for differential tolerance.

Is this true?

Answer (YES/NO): NO